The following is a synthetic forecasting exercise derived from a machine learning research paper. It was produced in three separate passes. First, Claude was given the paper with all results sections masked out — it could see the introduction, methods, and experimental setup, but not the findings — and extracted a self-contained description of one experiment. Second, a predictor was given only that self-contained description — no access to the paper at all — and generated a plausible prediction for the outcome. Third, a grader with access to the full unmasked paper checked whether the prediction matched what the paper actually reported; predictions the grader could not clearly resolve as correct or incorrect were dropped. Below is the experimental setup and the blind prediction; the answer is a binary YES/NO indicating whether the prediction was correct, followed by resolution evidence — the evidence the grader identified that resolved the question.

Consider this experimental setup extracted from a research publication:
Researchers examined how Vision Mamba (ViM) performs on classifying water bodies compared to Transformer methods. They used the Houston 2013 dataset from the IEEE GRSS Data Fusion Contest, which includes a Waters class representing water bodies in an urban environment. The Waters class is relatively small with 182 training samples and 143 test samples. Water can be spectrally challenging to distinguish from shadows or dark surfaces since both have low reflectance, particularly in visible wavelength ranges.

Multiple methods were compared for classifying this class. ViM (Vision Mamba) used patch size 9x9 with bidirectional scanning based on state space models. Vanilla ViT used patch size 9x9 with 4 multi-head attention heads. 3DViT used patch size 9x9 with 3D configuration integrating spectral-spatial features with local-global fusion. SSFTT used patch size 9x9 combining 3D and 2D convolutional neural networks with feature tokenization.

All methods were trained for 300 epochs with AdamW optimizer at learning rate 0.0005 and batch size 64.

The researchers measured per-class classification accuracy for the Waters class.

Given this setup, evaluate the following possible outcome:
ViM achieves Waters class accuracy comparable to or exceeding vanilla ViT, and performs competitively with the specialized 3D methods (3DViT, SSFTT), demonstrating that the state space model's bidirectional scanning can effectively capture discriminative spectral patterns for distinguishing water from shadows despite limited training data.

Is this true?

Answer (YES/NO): YES